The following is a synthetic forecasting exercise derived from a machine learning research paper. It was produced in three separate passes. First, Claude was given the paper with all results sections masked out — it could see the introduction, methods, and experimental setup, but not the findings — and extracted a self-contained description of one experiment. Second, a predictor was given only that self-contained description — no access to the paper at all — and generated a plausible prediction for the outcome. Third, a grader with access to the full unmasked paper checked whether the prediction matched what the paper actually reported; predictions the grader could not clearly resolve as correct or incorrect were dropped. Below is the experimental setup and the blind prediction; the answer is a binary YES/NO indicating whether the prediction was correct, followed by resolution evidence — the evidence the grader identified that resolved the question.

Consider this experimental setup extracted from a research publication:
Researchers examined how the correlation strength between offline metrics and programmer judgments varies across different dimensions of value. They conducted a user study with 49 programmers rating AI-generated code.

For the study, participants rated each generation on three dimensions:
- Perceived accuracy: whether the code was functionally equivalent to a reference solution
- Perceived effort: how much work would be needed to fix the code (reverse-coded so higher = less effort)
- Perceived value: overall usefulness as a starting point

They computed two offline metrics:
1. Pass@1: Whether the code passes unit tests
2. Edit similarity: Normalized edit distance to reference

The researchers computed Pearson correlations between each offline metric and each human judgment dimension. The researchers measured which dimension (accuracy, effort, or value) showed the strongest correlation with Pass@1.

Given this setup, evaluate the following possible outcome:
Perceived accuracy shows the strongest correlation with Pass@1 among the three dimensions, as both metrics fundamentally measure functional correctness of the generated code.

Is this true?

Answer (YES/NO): YES